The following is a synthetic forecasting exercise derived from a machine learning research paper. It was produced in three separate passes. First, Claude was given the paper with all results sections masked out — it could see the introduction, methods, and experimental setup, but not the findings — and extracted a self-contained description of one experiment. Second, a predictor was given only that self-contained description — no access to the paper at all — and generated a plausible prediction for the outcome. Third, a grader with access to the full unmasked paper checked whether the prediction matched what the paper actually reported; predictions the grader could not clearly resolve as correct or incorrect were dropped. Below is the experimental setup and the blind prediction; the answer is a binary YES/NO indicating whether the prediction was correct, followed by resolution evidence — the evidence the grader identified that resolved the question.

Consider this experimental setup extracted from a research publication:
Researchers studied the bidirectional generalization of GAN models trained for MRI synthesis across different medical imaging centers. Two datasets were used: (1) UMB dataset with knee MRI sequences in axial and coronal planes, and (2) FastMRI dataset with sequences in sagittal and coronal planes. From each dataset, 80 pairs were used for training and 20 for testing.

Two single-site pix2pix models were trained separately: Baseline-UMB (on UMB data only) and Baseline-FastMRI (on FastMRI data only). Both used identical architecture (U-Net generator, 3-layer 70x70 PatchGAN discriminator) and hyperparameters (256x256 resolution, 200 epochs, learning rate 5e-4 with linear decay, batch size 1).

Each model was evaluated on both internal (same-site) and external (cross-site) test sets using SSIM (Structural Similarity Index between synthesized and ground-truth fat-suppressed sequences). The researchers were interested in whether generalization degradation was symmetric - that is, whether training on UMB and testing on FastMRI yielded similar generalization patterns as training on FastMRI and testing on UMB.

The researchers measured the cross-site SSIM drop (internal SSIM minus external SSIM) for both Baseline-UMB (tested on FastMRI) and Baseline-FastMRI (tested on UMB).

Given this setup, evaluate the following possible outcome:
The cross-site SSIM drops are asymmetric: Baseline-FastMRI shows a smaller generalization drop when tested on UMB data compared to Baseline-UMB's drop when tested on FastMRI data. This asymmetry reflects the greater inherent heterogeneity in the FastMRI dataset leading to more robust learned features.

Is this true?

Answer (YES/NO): YES